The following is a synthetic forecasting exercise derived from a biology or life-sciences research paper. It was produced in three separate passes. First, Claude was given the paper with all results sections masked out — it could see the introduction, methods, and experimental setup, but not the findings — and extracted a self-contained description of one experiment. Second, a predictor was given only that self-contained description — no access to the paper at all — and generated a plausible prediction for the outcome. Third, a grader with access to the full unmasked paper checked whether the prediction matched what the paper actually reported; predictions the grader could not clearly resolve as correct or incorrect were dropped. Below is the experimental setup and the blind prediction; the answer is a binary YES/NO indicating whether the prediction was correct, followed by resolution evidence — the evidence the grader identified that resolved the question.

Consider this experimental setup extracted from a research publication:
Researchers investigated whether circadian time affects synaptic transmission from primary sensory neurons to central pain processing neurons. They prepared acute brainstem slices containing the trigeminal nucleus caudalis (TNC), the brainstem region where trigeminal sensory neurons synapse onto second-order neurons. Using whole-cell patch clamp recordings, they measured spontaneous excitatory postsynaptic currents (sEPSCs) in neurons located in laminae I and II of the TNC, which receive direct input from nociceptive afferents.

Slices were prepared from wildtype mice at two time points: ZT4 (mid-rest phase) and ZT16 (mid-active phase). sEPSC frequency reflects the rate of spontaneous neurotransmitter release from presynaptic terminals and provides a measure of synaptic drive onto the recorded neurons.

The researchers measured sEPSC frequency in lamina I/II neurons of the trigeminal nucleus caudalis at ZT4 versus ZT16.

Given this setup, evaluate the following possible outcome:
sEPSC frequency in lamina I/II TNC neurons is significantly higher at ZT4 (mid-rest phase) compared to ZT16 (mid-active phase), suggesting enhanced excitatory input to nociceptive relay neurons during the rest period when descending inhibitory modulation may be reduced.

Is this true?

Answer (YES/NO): NO